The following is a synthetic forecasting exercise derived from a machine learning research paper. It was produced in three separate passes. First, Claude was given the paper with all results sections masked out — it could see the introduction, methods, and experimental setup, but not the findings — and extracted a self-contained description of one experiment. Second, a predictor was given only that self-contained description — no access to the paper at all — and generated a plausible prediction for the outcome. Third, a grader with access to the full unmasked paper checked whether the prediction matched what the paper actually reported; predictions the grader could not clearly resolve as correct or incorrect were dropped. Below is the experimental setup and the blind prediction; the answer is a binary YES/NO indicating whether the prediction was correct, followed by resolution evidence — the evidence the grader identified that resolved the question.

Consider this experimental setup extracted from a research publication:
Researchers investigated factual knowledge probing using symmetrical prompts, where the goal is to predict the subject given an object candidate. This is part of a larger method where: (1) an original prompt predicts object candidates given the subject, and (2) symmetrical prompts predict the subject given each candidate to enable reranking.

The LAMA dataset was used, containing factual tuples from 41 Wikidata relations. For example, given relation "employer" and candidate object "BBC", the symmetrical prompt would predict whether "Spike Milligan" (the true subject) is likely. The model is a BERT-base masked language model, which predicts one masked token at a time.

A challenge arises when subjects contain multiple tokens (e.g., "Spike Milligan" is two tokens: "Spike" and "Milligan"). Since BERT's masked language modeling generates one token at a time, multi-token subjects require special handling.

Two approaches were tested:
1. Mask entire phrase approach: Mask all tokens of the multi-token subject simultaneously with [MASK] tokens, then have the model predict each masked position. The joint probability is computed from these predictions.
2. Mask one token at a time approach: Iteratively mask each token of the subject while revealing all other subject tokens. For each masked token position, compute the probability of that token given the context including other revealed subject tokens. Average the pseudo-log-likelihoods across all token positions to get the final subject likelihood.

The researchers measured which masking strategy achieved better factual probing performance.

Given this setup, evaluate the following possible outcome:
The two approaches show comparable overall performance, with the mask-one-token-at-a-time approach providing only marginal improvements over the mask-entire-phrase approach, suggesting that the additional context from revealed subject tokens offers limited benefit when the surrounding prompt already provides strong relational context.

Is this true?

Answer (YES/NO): NO